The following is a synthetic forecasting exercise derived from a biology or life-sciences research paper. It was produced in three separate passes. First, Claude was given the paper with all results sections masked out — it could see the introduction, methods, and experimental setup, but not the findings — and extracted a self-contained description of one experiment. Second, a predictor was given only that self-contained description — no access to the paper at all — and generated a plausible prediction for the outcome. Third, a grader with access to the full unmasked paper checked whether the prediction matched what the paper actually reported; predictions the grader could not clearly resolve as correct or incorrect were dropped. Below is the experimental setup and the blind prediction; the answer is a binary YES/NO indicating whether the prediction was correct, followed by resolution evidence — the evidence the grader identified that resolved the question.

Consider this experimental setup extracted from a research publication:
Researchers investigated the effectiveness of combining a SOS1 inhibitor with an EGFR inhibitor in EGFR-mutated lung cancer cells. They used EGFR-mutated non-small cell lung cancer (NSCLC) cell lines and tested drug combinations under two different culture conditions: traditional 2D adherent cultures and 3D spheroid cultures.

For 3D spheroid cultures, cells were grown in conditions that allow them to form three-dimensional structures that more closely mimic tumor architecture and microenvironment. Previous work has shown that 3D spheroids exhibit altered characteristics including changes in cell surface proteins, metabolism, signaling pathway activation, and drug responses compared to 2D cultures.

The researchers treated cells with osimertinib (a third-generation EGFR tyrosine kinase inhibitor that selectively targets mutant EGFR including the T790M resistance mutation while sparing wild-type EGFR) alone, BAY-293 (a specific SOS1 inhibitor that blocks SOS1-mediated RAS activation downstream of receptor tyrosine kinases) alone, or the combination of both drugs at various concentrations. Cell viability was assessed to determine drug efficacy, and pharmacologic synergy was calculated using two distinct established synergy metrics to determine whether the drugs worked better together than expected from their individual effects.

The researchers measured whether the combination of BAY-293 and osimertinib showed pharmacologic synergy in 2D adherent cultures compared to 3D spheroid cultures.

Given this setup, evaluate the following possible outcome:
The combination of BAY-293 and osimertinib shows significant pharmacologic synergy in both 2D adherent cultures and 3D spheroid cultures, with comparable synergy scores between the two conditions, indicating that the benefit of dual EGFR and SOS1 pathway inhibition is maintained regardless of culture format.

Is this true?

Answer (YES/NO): NO